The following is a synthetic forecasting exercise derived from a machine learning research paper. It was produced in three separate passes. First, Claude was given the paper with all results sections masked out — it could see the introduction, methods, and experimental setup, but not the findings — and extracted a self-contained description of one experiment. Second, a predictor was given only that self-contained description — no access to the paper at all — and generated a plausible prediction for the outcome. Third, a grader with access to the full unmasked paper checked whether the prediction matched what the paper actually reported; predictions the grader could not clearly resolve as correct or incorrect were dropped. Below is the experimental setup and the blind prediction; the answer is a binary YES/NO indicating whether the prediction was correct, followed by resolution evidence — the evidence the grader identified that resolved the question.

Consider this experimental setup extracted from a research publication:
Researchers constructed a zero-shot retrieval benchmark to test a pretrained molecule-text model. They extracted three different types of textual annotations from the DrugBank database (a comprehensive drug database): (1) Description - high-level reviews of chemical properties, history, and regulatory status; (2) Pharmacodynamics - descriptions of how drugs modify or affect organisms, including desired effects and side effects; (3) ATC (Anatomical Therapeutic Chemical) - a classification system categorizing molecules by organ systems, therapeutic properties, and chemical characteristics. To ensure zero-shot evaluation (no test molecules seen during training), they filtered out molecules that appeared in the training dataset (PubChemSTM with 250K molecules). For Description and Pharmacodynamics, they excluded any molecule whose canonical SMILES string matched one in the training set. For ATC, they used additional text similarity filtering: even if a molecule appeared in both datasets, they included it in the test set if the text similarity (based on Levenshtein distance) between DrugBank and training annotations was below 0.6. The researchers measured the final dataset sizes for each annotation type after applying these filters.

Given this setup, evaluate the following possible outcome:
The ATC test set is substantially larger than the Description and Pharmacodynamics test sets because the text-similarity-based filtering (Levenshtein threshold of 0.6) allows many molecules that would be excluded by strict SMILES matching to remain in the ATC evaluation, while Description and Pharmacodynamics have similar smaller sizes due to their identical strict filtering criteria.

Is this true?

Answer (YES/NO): YES